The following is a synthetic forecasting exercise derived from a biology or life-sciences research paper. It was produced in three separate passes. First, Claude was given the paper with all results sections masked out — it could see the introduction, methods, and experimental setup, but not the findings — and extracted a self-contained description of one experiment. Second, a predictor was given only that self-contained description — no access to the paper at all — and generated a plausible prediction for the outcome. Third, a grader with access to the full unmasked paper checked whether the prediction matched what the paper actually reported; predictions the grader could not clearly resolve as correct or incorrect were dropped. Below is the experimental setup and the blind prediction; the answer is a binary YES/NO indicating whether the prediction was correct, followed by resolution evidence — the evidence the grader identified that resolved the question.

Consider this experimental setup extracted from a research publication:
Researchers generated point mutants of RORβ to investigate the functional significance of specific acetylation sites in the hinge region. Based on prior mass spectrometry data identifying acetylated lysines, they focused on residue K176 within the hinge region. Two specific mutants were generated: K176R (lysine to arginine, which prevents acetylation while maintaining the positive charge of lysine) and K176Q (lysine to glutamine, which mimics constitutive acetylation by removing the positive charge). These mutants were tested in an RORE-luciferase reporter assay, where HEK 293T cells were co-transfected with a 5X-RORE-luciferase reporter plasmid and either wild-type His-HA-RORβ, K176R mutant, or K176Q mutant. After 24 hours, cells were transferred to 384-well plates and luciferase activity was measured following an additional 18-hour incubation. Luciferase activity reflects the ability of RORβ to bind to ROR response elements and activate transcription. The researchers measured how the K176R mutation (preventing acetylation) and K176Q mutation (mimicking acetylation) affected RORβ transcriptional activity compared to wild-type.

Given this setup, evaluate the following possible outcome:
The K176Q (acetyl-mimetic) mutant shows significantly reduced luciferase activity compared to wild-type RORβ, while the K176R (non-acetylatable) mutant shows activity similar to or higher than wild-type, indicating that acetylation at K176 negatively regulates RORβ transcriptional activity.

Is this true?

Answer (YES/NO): NO